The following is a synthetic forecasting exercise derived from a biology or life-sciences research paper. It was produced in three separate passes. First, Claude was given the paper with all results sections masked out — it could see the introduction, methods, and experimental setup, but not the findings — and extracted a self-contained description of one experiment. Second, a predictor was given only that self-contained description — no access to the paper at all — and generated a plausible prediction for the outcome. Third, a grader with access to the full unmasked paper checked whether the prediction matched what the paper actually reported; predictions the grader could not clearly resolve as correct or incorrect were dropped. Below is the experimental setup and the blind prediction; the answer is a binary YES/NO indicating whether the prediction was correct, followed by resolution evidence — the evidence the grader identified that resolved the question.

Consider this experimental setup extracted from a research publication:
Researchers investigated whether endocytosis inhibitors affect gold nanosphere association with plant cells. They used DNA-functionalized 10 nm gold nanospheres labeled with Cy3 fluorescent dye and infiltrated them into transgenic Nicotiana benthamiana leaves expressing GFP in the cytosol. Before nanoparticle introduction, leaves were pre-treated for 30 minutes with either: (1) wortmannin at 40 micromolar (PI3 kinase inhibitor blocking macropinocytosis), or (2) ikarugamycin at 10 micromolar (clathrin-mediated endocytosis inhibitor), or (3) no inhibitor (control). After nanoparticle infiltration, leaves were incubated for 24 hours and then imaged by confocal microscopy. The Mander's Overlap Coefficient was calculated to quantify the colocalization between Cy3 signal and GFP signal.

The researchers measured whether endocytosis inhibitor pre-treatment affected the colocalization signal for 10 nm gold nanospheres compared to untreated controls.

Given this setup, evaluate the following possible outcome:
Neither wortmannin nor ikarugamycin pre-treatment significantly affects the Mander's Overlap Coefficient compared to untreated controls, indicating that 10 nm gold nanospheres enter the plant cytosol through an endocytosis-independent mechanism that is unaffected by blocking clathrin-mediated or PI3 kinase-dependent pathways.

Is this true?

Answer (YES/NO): NO